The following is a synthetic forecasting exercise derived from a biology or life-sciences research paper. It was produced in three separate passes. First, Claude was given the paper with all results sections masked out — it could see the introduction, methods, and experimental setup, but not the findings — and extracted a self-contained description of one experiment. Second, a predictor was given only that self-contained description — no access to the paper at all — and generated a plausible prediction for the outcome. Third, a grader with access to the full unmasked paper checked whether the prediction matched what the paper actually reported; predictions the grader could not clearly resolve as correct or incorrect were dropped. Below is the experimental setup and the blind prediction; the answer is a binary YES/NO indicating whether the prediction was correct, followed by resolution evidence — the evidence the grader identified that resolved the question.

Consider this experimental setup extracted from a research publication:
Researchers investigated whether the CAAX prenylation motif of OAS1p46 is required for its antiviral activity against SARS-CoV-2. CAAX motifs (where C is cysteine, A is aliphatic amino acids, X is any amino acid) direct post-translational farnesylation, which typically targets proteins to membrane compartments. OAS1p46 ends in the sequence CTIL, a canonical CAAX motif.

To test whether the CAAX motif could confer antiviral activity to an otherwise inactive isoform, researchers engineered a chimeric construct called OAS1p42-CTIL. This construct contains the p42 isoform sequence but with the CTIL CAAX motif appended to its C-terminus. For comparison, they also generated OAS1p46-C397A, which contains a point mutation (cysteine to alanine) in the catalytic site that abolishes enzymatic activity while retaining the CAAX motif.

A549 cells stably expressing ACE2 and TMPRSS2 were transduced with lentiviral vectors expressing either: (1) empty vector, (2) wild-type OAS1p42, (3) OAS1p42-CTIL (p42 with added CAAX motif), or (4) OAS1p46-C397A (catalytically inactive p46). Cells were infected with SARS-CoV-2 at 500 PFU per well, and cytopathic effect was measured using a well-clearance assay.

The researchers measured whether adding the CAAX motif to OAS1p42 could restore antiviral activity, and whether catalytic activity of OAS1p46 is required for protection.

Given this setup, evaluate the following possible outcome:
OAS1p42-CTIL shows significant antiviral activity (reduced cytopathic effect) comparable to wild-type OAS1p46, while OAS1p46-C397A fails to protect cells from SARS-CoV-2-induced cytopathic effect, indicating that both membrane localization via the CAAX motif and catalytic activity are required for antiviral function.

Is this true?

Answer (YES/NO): NO